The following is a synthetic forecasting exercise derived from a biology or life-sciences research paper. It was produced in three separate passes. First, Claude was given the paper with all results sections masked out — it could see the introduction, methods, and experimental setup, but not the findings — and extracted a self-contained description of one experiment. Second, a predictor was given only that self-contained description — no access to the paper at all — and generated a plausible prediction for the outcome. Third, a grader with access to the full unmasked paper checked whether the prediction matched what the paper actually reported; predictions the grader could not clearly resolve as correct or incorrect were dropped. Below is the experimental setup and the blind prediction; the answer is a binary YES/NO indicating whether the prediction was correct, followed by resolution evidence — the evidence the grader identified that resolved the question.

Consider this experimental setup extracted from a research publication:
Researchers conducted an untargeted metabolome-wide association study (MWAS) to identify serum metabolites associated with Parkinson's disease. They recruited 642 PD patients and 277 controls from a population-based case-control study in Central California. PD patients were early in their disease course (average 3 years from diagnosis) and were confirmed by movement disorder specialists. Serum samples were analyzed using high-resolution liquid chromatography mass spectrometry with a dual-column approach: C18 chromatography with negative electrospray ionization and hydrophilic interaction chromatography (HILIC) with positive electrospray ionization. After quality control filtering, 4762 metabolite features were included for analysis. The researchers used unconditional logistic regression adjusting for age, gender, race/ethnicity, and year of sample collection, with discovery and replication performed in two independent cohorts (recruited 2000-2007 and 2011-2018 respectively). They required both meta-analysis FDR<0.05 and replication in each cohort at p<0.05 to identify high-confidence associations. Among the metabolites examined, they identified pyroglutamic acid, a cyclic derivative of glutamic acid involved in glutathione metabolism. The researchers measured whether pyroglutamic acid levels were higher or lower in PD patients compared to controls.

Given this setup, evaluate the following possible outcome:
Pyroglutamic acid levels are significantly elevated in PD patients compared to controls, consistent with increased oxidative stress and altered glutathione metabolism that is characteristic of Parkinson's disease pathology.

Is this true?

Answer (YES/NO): YES